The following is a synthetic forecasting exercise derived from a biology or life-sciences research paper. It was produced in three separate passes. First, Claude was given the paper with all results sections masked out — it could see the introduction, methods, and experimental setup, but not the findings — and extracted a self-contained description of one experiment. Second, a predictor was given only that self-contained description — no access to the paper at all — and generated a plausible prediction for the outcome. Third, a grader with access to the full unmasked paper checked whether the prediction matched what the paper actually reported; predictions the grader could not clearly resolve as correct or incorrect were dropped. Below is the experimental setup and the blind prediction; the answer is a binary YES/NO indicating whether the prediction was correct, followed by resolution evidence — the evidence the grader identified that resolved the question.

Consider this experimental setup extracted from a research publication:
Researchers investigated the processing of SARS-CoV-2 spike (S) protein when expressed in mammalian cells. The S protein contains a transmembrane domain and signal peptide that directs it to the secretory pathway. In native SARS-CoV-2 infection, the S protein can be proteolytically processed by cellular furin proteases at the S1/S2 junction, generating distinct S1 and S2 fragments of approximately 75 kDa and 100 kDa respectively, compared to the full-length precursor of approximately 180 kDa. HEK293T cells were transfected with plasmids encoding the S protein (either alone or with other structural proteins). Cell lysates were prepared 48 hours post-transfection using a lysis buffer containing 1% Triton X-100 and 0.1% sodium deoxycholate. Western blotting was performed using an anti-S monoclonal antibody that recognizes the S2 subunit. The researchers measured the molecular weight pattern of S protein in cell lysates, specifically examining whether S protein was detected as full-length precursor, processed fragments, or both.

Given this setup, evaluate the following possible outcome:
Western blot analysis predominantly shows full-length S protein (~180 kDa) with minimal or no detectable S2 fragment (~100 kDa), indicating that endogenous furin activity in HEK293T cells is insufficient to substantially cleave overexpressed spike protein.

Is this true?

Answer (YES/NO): NO